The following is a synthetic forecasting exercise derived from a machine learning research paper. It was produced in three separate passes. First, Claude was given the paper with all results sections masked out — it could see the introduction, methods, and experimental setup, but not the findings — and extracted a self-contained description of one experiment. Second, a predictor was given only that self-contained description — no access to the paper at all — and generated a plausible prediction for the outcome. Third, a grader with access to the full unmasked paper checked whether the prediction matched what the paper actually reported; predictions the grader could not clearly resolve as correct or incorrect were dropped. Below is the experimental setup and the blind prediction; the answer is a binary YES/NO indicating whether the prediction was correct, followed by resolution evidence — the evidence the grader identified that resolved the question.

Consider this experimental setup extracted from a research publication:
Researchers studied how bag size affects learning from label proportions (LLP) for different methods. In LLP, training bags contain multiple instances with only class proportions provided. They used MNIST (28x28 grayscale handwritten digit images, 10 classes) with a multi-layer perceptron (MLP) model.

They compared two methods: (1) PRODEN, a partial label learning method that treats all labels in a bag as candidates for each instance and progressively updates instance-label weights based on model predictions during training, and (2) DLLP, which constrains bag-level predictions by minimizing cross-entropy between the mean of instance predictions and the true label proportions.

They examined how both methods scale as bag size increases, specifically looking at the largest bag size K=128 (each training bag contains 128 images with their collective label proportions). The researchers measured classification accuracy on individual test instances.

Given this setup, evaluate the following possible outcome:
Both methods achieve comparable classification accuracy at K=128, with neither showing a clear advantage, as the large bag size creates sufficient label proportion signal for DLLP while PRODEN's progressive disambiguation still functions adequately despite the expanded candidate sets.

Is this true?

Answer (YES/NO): NO